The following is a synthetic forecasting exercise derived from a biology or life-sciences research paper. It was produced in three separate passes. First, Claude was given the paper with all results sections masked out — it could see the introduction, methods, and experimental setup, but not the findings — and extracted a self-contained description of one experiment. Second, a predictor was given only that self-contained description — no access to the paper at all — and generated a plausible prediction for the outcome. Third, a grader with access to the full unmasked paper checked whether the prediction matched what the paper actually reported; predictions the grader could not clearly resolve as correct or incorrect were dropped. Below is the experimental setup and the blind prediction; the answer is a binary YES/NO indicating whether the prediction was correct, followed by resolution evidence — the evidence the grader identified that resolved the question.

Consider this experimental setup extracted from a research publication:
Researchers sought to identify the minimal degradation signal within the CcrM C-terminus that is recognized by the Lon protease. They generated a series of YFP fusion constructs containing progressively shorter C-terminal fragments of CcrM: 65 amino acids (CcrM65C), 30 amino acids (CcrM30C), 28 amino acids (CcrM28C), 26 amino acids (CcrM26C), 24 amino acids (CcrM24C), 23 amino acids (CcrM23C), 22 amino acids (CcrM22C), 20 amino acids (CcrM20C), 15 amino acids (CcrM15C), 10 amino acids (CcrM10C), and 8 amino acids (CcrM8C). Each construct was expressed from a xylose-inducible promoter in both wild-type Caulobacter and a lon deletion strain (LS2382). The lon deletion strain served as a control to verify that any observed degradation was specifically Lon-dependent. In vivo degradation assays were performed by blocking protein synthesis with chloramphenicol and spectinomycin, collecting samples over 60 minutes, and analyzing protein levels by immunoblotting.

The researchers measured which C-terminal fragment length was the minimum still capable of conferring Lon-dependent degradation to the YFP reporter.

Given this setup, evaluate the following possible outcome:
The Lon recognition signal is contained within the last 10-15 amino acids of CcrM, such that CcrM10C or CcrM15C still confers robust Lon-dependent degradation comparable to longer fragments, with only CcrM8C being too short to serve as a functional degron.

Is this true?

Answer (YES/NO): NO